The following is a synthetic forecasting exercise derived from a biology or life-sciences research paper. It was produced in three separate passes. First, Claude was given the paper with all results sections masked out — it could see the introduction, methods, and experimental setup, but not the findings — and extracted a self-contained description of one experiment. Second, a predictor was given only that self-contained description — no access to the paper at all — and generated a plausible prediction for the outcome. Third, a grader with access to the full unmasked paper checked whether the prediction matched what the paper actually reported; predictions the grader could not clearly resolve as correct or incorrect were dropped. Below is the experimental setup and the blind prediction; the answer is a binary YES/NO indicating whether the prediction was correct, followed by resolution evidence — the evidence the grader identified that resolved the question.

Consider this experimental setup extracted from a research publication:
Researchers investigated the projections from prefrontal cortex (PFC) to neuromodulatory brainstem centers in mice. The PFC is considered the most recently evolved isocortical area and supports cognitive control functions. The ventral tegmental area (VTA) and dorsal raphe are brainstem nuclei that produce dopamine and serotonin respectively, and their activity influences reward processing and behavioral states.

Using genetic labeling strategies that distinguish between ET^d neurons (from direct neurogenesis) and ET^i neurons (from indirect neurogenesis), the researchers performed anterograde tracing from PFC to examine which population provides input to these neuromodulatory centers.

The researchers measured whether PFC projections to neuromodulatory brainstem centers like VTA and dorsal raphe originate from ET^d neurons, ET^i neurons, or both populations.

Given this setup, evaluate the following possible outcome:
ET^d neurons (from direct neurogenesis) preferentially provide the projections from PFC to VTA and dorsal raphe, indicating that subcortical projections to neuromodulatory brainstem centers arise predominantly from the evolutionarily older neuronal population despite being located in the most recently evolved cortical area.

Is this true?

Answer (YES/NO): NO